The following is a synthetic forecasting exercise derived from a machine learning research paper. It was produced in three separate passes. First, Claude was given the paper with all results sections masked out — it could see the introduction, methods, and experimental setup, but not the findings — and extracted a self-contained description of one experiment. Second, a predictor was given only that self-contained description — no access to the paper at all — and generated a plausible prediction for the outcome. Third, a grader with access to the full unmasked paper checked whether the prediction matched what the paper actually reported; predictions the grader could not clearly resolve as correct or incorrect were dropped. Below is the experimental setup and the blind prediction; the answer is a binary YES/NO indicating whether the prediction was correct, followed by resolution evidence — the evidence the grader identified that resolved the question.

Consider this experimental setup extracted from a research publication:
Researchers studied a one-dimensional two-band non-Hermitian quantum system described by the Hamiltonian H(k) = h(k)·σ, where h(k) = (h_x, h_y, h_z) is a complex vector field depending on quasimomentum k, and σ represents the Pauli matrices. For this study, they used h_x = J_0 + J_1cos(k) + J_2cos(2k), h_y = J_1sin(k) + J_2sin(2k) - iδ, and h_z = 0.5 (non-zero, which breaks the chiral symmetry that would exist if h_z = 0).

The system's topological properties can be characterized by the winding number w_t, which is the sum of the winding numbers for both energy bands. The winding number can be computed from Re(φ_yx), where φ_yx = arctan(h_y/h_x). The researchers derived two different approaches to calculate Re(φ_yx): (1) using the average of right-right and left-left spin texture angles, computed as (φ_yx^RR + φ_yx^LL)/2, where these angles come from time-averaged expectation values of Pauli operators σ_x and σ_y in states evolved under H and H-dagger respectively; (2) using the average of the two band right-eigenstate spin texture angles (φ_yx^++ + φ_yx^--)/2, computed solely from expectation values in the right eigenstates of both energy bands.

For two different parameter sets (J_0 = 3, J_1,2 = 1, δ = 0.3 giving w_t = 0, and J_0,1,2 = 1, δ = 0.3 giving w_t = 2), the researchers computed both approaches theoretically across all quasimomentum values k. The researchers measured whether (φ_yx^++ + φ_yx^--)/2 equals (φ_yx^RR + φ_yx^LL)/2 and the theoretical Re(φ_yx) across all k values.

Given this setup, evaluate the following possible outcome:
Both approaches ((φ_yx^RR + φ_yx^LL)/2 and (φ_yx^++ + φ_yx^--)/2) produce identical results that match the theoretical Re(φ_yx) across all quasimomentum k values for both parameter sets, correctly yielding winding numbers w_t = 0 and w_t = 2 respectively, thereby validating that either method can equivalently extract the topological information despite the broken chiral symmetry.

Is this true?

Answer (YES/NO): YES